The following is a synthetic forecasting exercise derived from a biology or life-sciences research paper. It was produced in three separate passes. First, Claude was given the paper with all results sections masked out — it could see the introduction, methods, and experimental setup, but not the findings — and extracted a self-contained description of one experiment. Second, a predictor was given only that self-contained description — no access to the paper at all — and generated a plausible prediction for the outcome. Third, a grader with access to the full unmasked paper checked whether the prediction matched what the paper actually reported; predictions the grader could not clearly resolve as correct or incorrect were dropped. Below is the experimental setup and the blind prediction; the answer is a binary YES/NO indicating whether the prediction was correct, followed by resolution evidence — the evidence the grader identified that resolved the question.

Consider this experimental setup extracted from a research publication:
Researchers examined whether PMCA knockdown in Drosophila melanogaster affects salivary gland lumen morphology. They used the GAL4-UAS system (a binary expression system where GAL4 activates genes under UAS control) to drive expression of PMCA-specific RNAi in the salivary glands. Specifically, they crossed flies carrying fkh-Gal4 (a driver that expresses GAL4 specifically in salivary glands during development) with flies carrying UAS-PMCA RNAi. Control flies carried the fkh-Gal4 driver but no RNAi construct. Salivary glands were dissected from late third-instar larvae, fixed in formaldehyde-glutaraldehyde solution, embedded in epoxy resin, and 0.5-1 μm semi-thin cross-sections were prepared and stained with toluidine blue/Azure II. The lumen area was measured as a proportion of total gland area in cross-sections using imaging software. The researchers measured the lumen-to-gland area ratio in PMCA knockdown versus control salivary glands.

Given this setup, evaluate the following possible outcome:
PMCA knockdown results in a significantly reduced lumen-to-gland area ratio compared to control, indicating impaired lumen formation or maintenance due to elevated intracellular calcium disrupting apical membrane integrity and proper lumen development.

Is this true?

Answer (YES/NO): YES